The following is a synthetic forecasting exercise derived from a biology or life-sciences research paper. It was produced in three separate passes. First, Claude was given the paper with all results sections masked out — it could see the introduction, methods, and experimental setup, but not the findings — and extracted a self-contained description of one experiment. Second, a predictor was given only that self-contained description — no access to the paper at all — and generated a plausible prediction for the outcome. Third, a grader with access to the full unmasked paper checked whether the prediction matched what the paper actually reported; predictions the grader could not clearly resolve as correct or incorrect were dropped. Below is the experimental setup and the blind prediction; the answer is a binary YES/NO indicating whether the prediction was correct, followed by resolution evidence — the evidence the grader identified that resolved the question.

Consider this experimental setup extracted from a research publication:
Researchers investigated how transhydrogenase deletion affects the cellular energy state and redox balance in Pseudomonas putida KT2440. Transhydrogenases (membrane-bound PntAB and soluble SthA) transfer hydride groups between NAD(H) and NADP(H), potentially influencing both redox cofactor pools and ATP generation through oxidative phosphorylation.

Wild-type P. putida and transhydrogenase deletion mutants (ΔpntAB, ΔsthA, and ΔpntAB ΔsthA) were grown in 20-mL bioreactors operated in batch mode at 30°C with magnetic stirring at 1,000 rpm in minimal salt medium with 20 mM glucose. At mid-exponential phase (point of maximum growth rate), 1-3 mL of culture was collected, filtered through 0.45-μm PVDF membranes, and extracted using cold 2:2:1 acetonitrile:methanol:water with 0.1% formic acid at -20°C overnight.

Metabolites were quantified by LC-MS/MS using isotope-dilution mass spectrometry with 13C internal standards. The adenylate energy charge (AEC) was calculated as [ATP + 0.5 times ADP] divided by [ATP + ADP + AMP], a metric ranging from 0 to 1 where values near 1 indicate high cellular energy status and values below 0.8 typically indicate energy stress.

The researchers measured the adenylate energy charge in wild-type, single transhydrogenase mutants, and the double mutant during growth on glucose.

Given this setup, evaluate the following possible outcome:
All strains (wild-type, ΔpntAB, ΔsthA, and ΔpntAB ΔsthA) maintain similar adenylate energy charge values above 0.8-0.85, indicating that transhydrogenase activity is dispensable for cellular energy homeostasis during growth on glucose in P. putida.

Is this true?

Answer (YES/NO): NO